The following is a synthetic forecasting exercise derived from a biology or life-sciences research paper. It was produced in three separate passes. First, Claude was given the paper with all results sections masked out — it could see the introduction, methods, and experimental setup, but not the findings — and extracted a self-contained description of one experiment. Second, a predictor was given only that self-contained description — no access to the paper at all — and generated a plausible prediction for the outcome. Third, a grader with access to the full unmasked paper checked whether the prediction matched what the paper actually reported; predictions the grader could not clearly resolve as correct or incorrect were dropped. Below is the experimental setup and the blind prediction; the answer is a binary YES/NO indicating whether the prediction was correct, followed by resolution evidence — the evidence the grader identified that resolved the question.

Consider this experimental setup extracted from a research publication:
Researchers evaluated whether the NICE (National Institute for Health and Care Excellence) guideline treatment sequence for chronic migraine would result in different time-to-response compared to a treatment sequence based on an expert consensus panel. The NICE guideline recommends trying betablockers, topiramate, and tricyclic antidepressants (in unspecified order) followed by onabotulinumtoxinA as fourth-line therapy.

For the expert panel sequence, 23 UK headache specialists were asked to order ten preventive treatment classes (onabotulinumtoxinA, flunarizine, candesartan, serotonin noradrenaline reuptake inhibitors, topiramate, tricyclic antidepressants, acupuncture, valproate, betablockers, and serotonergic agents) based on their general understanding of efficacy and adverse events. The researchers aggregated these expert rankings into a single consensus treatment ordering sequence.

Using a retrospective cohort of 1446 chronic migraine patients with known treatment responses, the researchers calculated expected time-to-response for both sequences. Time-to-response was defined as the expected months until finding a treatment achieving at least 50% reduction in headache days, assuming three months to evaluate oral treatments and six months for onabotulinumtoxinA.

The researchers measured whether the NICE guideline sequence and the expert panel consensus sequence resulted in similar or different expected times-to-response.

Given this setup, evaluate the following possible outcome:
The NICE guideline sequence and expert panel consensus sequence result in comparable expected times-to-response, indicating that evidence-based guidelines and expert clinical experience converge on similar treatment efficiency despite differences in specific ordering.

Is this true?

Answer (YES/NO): YES